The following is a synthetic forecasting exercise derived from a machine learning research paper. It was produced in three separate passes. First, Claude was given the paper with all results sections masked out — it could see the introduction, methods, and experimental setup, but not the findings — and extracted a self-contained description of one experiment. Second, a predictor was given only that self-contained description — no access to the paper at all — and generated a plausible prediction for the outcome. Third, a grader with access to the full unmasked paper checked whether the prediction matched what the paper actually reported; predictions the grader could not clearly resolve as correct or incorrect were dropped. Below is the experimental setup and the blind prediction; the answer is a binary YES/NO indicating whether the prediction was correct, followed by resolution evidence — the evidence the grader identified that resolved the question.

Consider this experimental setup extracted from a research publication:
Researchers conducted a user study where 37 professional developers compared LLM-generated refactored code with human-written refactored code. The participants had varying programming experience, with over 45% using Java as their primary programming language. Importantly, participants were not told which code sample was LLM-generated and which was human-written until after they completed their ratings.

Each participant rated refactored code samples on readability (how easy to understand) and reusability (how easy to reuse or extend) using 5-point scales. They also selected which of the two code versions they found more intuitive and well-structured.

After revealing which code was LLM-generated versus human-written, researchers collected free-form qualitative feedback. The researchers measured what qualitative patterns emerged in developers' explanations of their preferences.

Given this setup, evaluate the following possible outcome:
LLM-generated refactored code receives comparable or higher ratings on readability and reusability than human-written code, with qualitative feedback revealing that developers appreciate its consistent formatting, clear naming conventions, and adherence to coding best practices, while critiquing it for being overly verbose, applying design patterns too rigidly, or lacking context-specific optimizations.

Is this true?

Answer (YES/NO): NO